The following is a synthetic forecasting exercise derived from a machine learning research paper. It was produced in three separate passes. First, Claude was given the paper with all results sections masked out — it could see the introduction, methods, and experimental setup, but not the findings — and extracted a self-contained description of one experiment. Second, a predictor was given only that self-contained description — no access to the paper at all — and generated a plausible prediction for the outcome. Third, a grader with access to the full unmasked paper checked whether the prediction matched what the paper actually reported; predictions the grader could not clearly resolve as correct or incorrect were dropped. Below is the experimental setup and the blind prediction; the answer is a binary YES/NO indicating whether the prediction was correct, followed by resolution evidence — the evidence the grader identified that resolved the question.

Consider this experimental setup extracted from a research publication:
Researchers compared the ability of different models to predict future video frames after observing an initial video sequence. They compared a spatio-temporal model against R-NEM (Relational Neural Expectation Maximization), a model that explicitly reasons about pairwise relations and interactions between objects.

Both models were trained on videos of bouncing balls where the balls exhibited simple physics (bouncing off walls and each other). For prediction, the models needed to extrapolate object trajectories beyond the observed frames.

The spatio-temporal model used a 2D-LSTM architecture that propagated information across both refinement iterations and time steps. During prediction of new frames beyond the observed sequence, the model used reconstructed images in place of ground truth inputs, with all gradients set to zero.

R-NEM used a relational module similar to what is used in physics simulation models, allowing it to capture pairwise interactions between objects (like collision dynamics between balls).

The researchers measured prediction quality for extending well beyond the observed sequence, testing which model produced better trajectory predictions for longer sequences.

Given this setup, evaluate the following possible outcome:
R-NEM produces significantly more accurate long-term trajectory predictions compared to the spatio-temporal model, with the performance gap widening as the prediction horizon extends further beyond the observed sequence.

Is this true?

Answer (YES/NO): NO